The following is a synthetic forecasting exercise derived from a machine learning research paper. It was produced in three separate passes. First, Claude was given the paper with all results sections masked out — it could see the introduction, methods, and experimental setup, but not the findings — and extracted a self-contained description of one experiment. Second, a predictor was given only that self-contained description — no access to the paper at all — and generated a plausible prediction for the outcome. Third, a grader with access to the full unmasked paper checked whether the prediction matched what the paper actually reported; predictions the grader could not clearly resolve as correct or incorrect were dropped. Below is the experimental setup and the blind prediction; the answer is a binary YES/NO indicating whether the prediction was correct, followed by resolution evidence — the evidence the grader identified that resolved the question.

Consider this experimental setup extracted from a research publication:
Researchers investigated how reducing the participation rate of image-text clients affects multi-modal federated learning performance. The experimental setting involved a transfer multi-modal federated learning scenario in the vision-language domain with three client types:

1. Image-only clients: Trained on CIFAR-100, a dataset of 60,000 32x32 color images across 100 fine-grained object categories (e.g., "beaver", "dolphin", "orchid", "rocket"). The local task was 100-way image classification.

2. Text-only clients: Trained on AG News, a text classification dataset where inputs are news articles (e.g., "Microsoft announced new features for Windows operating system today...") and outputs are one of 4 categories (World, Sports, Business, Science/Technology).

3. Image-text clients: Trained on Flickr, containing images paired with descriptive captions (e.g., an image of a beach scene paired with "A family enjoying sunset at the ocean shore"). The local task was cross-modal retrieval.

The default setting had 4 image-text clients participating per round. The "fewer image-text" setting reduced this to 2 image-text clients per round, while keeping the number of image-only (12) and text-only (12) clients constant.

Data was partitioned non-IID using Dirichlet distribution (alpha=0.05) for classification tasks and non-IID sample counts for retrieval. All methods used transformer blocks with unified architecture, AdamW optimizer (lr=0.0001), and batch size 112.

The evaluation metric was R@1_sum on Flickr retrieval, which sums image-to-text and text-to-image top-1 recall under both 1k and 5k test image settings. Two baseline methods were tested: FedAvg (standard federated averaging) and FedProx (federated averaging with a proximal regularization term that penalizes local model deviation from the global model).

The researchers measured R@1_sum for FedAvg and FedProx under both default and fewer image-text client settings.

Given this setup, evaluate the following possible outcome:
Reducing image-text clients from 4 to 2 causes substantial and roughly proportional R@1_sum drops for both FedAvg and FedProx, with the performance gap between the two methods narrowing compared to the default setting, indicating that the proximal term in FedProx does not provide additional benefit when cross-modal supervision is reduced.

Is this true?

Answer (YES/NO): YES